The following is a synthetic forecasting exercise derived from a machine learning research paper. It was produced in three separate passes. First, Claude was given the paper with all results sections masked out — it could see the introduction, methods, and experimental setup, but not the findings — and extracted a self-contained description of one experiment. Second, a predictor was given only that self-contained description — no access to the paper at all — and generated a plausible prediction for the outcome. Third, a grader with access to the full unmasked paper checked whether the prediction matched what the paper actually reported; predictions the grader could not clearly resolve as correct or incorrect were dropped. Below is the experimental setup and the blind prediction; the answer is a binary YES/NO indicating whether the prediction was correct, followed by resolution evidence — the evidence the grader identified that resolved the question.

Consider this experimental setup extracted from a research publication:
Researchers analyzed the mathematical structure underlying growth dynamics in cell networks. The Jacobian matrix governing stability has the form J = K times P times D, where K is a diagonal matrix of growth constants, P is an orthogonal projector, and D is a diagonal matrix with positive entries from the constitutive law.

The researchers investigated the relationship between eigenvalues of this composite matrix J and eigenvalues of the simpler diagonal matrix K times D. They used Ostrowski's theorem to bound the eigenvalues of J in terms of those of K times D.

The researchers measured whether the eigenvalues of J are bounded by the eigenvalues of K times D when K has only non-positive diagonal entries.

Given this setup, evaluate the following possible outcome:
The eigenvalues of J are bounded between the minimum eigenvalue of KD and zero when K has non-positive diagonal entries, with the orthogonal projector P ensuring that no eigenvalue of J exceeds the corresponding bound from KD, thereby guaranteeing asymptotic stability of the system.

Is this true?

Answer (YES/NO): YES